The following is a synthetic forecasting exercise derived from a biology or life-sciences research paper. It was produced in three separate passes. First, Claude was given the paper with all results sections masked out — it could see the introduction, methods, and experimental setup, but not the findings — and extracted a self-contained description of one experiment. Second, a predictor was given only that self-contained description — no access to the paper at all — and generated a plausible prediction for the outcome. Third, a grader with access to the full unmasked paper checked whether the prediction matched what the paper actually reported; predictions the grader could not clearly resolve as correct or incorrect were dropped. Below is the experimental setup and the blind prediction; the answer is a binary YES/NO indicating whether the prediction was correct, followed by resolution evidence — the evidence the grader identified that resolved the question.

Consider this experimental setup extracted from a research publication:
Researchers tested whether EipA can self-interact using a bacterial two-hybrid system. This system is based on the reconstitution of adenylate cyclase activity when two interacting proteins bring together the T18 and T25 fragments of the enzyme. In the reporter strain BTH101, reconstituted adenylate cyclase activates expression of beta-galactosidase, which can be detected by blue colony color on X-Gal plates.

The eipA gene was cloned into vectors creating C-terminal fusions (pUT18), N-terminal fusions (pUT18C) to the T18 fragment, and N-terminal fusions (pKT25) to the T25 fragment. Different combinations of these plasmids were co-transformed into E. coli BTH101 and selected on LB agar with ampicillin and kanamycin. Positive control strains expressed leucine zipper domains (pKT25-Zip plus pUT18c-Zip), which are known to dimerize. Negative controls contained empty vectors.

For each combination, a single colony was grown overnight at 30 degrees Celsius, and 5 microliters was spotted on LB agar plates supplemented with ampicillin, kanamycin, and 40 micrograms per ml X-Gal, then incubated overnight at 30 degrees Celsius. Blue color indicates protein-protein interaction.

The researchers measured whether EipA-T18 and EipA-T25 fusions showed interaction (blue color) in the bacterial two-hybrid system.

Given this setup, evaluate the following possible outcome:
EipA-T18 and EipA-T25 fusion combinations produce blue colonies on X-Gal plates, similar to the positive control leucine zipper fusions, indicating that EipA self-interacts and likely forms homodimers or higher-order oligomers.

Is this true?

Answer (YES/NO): NO